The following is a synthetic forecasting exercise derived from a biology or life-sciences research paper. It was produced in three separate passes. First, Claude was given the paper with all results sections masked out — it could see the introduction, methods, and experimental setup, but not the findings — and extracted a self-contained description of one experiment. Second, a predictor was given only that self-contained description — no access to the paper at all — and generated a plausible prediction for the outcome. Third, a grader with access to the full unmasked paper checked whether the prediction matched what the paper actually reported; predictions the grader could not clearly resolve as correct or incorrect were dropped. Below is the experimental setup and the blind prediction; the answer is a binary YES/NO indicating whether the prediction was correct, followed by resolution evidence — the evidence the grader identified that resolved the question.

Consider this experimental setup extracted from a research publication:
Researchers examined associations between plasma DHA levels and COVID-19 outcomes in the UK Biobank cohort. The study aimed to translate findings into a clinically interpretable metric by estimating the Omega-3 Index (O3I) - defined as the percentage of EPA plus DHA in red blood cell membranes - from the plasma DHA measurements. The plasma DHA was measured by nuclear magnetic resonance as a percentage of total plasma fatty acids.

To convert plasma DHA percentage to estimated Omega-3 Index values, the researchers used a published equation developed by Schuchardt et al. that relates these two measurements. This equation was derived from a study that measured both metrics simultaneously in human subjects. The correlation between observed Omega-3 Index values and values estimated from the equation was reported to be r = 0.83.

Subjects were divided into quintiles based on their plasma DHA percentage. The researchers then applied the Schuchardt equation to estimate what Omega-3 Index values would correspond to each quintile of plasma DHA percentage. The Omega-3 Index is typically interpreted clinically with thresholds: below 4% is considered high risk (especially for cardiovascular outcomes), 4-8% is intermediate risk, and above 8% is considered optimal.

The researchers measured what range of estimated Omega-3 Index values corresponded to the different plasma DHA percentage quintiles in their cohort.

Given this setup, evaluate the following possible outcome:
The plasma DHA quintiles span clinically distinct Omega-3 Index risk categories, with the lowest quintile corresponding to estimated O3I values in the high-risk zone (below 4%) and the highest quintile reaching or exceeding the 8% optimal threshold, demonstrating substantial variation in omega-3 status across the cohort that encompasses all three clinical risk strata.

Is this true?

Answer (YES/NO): YES